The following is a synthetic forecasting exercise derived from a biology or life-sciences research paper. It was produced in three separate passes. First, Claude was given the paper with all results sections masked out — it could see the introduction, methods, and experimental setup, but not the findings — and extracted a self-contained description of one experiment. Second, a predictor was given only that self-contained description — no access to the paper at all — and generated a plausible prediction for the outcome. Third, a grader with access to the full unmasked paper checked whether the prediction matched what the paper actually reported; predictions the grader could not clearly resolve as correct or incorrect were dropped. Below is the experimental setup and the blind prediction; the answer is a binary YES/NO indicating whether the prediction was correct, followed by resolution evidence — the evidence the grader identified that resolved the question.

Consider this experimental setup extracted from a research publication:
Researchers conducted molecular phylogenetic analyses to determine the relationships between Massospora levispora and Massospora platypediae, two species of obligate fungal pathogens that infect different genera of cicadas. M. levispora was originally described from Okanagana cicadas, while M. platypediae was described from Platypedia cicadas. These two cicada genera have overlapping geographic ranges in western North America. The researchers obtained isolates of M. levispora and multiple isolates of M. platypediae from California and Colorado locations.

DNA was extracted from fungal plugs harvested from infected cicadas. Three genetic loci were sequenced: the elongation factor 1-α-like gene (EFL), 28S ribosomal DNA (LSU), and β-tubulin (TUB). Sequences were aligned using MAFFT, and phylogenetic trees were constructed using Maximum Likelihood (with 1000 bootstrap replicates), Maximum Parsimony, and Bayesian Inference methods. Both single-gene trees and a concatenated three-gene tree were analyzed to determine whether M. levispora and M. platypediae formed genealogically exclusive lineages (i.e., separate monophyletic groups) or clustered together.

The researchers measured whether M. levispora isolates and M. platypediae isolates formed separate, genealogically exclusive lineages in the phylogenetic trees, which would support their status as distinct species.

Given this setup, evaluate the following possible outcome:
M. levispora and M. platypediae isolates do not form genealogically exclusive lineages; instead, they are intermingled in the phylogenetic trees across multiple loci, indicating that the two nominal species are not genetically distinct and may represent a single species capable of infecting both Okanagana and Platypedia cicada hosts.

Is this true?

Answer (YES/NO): YES